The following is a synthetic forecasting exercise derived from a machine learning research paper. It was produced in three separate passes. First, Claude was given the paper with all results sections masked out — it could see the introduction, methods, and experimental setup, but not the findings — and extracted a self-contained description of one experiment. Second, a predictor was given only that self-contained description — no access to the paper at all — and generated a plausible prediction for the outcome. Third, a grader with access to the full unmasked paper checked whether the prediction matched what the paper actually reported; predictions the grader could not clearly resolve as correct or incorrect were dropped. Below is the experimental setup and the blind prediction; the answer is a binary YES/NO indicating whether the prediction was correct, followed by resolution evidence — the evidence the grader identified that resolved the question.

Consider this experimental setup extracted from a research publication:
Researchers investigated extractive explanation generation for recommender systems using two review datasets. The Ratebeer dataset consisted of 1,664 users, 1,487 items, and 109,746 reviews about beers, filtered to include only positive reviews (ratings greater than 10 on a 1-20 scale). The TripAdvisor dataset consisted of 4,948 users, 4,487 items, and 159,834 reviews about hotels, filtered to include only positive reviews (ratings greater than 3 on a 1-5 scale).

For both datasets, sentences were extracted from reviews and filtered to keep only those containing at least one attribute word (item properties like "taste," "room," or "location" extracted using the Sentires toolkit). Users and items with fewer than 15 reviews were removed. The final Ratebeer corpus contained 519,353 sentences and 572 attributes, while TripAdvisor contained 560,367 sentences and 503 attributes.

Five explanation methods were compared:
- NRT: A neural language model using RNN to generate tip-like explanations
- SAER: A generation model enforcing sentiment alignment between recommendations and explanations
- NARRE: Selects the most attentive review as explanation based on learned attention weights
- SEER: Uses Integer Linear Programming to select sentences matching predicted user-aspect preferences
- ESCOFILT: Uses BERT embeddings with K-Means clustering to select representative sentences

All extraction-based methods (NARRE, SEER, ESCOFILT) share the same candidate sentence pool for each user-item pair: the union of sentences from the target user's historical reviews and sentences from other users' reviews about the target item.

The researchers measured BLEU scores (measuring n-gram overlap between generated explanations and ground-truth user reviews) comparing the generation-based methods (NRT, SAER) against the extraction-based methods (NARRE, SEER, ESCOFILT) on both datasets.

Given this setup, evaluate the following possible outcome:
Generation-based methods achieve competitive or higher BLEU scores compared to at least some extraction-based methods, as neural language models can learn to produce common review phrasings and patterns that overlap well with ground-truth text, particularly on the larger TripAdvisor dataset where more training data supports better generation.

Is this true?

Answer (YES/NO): NO